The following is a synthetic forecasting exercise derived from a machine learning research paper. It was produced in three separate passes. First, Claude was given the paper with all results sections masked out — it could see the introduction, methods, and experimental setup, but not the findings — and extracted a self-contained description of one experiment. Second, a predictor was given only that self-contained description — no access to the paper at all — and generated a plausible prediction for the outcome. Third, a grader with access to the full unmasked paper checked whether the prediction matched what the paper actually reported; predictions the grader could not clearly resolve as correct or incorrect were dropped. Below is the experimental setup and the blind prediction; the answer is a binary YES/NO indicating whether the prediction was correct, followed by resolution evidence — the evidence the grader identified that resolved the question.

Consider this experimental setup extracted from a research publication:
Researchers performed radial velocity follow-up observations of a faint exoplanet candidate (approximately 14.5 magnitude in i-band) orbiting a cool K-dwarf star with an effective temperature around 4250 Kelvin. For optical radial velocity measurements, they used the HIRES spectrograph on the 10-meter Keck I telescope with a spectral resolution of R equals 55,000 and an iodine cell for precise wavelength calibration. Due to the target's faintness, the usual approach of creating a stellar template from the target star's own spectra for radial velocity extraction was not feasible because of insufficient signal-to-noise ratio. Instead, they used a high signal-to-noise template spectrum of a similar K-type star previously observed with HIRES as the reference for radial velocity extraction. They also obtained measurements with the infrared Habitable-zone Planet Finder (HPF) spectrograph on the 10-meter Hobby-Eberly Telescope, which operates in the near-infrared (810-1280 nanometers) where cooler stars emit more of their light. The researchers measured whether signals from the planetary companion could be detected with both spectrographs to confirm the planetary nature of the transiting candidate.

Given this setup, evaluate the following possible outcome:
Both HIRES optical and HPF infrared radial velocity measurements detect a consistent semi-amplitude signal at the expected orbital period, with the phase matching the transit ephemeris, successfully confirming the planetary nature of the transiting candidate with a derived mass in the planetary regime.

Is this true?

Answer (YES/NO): YES